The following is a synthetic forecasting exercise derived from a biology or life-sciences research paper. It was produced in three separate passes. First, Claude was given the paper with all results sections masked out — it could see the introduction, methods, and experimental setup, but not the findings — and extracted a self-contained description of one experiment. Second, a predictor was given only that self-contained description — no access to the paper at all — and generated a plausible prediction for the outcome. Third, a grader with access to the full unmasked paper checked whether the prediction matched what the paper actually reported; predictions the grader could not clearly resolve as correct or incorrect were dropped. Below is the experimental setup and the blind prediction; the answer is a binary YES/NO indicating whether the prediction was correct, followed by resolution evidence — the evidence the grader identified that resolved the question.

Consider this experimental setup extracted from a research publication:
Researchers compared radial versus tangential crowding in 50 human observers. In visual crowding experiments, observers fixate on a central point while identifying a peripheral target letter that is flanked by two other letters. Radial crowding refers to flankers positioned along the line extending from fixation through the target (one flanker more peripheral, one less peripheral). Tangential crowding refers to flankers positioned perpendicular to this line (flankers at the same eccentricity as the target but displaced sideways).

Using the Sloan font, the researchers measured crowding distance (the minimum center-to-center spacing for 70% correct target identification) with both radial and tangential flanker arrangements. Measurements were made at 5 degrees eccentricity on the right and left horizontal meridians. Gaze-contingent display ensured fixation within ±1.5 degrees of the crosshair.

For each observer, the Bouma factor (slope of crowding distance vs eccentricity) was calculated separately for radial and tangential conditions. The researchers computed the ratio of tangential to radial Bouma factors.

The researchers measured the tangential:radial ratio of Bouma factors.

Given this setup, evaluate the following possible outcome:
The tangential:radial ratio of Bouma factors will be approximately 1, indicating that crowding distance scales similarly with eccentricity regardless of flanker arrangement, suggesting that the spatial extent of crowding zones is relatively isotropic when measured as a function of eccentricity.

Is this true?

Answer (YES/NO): NO